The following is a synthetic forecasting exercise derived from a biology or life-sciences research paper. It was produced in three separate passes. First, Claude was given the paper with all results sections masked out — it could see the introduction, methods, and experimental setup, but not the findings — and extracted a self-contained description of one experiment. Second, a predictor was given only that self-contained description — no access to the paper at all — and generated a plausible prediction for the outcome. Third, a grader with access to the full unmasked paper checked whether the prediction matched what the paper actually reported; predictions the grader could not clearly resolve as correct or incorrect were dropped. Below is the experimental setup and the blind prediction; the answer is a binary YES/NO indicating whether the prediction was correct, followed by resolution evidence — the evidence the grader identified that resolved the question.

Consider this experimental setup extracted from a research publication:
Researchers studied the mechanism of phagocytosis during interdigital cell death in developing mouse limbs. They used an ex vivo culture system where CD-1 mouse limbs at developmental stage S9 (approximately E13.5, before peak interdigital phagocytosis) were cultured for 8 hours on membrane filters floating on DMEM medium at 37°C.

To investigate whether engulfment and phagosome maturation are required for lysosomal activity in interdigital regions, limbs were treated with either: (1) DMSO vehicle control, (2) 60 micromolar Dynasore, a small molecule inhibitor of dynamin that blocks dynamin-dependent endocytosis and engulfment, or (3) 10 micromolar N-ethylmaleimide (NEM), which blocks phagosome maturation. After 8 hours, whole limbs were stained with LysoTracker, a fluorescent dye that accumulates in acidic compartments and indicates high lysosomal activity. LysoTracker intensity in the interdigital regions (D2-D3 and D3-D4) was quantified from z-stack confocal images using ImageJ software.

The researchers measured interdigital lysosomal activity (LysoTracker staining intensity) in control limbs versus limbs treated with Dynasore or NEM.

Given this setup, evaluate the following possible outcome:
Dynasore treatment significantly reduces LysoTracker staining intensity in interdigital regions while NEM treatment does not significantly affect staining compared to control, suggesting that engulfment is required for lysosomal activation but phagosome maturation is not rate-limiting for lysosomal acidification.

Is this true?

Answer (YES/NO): NO